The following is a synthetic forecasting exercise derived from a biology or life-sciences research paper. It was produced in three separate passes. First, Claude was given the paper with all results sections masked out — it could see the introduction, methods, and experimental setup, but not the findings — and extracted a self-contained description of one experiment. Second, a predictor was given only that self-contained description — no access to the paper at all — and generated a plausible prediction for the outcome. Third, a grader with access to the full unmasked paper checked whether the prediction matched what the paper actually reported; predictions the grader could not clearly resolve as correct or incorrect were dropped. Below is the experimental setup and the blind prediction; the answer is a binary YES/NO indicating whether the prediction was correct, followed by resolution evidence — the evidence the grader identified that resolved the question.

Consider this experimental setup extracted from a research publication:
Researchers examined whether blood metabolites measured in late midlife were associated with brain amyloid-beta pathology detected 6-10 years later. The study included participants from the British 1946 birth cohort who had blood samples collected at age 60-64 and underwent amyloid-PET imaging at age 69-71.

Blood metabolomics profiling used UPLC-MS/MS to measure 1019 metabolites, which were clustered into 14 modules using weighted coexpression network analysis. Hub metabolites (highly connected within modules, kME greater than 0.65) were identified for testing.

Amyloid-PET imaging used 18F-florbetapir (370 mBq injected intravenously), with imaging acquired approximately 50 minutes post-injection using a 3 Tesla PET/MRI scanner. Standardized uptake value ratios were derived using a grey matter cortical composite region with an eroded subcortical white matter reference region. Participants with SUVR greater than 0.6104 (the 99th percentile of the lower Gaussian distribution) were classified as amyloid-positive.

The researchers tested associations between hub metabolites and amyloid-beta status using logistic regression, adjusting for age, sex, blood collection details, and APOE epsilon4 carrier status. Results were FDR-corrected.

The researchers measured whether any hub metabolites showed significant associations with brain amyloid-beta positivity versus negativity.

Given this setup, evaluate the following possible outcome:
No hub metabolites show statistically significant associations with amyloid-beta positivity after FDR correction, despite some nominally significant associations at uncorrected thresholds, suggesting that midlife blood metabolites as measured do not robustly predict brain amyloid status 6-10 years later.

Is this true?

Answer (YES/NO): YES